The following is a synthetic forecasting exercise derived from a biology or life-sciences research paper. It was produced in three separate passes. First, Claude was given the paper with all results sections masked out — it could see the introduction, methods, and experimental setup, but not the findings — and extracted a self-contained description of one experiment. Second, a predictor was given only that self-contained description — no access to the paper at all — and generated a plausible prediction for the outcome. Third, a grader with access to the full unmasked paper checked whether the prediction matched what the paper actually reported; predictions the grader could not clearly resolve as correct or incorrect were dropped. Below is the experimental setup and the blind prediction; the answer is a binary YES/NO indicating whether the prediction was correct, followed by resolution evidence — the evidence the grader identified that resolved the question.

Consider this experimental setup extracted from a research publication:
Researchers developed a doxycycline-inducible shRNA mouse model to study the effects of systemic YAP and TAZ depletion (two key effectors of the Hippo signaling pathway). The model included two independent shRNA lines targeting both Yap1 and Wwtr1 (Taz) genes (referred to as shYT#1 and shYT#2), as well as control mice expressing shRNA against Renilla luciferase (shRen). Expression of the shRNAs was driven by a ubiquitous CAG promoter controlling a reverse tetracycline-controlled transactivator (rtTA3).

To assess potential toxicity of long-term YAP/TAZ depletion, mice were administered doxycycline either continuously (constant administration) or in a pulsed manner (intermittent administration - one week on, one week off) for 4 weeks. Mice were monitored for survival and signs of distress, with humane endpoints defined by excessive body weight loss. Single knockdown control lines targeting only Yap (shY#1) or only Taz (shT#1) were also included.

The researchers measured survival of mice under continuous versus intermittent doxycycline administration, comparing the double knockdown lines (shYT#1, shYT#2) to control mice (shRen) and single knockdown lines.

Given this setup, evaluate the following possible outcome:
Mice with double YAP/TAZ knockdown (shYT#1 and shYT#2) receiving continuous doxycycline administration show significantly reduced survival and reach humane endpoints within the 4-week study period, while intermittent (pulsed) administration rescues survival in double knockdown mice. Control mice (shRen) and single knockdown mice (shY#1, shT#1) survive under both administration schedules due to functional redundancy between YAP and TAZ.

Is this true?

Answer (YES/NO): YES